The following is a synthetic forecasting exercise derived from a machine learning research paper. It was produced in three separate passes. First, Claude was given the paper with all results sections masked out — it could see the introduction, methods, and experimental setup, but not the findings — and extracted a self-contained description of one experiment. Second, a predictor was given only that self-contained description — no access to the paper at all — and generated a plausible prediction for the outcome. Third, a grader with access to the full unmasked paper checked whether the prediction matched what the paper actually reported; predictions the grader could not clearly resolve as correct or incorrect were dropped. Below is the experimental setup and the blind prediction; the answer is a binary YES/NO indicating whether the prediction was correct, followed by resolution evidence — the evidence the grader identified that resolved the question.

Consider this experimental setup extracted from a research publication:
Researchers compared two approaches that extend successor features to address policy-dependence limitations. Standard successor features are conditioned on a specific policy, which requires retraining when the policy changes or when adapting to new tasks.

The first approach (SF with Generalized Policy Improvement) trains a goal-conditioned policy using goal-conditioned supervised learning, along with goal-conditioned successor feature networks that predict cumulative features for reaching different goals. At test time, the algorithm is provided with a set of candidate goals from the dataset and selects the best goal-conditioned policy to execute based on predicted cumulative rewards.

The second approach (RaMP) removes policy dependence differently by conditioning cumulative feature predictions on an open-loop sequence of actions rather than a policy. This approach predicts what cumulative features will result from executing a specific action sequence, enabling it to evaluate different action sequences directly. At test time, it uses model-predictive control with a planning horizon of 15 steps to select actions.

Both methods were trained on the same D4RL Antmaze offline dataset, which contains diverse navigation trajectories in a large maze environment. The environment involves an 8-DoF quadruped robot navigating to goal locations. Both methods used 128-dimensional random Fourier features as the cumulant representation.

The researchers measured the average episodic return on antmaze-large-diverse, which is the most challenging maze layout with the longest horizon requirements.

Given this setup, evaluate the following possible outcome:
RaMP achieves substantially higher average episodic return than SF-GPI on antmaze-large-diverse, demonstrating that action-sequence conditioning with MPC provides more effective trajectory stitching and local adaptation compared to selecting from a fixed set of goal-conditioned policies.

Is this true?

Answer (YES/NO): NO